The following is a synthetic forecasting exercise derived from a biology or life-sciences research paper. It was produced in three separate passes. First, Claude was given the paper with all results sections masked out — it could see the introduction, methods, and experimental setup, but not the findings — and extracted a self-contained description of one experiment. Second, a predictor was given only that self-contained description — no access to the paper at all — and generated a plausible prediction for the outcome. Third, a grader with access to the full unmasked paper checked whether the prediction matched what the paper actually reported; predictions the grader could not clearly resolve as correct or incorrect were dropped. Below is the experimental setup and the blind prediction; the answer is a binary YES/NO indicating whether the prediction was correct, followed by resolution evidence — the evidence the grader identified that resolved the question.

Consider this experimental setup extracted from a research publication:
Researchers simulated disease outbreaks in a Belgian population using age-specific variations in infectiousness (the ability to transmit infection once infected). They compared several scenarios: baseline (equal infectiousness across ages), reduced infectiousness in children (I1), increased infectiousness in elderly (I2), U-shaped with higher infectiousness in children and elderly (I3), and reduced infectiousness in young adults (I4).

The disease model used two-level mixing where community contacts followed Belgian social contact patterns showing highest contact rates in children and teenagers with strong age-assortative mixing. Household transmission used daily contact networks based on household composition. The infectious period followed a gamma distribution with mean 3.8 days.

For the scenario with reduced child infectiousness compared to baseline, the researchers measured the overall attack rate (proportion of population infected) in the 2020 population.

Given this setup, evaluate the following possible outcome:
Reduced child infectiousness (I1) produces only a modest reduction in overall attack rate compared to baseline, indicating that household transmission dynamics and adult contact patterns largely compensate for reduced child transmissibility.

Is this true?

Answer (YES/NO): NO